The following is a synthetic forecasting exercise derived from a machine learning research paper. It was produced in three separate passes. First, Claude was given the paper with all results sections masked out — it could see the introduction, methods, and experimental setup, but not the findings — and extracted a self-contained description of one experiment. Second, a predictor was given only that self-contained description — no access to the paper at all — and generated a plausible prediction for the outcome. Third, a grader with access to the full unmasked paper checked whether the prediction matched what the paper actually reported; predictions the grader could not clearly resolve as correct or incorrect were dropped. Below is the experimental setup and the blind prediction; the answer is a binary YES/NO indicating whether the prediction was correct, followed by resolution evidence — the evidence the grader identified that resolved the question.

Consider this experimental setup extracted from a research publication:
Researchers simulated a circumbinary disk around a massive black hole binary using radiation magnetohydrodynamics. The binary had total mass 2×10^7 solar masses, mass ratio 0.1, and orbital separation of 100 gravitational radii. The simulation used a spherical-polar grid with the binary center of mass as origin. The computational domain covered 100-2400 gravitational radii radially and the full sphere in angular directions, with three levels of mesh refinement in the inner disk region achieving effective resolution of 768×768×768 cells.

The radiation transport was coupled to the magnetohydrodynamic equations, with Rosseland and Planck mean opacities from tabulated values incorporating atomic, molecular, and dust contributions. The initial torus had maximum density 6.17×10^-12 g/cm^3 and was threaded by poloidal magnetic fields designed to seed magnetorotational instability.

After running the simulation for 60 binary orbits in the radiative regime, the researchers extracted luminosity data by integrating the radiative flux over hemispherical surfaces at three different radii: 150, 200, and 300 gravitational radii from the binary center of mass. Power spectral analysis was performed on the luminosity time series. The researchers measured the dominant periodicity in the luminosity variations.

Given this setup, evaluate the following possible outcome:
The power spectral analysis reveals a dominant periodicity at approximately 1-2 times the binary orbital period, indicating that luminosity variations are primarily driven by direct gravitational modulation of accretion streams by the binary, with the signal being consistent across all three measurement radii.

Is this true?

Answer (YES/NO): YES